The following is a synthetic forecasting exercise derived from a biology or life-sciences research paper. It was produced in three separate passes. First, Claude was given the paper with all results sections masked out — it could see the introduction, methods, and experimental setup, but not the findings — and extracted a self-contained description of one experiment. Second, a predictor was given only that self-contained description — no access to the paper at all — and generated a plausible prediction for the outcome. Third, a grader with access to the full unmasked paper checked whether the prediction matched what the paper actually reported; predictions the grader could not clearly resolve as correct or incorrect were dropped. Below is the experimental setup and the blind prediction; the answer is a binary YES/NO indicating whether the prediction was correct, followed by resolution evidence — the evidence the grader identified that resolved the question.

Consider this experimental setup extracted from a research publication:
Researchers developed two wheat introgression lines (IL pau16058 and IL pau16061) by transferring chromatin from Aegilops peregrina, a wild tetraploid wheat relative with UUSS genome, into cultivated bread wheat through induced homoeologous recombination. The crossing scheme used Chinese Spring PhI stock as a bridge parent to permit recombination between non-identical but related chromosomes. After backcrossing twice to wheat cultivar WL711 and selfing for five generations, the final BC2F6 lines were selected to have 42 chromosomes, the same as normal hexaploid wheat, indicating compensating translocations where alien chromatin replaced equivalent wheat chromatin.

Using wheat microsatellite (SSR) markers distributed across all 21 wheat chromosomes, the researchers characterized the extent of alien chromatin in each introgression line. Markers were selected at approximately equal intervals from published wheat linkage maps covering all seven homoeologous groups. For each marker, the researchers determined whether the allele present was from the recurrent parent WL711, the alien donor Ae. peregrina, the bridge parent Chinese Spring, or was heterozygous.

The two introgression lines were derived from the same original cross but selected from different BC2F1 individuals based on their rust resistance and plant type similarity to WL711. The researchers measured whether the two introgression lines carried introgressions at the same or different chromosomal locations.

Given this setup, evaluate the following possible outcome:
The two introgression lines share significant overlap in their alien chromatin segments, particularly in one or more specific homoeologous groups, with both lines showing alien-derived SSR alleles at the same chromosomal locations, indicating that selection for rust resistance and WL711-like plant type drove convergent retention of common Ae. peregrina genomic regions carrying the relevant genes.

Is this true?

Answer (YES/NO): NO